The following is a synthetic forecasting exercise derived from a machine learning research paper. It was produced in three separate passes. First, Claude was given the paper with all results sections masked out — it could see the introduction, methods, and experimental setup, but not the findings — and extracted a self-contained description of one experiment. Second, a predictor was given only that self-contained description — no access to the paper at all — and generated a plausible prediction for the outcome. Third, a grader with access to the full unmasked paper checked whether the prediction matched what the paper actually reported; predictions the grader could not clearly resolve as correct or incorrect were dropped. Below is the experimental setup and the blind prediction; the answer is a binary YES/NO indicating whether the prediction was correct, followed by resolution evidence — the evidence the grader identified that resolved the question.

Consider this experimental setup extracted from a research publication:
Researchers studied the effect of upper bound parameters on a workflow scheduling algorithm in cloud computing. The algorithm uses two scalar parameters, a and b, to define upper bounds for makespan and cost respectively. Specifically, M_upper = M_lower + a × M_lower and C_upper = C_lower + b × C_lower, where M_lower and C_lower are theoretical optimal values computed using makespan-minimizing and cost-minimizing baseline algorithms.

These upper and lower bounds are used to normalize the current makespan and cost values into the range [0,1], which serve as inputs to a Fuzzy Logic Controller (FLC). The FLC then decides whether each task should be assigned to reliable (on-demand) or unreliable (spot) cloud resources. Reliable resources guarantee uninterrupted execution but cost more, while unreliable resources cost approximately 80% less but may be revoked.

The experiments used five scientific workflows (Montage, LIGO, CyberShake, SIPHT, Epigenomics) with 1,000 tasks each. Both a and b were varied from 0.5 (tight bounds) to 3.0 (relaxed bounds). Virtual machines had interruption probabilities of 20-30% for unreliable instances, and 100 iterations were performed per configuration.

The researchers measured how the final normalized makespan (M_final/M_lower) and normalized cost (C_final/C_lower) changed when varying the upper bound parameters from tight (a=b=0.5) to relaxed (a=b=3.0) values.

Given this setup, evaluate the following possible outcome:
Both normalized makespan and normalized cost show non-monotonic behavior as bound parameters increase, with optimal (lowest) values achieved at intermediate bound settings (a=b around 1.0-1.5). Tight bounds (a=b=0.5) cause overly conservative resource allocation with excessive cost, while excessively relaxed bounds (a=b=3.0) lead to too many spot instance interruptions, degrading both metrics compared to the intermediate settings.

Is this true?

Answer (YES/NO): NO